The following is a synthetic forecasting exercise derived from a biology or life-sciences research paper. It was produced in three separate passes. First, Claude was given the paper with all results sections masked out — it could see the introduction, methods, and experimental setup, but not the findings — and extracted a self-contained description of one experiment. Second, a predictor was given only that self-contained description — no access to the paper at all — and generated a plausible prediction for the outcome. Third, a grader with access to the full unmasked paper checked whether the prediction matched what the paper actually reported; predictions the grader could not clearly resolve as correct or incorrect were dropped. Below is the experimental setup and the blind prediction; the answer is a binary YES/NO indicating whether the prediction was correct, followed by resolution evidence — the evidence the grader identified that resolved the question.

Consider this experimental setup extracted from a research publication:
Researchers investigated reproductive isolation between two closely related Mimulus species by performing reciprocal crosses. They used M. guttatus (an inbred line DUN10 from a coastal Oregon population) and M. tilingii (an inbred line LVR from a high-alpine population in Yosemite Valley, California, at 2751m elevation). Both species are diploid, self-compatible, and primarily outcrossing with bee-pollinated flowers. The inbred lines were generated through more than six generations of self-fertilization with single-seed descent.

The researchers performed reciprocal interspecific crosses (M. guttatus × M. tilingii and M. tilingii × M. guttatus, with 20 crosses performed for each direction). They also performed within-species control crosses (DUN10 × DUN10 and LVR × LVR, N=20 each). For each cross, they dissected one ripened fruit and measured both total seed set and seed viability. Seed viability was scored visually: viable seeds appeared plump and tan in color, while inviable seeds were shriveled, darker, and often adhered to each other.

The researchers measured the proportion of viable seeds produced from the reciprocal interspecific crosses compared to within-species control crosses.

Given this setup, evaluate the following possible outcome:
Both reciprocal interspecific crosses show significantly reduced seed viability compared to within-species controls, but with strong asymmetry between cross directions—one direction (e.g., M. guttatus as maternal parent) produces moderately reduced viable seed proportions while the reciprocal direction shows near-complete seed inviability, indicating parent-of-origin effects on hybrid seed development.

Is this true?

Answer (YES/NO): NO